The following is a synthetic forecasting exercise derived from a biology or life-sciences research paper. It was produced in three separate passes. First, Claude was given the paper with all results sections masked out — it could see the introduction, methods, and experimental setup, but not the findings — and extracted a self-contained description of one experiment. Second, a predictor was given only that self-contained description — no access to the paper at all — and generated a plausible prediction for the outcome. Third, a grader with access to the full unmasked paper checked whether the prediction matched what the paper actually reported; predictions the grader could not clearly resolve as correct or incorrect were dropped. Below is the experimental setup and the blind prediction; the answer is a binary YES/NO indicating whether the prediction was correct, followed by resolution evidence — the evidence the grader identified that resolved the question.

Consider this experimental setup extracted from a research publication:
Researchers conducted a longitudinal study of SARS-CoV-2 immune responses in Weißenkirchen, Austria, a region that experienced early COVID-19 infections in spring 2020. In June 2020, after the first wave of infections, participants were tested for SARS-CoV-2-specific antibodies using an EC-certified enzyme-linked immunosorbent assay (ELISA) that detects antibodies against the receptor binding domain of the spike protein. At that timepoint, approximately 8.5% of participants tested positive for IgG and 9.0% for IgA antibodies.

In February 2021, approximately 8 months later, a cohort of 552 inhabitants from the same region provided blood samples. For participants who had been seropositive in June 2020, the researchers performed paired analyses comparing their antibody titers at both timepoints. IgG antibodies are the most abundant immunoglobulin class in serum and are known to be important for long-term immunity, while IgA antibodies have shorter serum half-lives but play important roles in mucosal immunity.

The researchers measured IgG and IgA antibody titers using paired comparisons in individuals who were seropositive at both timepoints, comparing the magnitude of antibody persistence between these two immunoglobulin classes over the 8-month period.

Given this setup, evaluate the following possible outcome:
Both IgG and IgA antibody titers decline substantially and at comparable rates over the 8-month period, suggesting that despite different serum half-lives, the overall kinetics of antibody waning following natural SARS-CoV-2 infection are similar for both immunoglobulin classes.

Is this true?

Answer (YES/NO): NO